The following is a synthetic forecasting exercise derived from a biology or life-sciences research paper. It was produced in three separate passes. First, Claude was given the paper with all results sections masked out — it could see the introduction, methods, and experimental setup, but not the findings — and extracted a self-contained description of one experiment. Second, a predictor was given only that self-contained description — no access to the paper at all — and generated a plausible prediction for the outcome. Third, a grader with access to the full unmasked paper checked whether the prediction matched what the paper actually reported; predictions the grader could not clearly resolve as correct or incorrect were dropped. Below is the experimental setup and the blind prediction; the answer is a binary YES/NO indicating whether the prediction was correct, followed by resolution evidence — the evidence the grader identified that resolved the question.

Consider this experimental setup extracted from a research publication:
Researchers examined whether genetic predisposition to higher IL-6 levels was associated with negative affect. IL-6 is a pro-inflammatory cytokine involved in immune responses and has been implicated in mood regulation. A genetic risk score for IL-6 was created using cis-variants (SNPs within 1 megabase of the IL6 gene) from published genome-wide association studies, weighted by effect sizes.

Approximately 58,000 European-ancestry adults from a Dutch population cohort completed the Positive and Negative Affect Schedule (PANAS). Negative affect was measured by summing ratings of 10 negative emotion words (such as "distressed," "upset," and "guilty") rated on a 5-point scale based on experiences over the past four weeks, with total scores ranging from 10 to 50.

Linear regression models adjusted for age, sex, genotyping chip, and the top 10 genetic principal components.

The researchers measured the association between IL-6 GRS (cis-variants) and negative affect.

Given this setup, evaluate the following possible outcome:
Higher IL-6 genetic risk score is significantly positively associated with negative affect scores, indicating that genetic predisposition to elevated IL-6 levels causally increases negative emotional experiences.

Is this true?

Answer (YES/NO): NO